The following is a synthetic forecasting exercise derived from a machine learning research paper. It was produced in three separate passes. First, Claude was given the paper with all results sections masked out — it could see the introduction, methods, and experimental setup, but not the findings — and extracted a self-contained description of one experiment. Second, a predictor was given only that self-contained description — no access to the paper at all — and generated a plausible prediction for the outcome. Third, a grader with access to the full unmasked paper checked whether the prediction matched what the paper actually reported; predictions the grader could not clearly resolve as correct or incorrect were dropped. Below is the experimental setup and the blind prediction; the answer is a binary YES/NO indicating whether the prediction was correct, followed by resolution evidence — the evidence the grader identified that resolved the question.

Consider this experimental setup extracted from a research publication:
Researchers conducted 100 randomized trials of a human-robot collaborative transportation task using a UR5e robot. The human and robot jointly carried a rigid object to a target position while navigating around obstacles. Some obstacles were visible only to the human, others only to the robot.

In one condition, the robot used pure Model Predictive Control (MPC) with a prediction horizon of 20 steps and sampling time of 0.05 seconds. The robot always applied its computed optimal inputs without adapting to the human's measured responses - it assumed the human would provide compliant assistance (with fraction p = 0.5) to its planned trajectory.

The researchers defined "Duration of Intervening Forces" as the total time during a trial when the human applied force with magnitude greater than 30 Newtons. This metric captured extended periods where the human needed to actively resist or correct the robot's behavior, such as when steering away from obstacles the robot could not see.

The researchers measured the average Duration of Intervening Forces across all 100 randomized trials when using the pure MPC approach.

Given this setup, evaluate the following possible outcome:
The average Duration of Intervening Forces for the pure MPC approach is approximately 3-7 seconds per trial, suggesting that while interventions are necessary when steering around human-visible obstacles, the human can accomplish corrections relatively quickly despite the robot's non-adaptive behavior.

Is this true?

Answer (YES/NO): YES